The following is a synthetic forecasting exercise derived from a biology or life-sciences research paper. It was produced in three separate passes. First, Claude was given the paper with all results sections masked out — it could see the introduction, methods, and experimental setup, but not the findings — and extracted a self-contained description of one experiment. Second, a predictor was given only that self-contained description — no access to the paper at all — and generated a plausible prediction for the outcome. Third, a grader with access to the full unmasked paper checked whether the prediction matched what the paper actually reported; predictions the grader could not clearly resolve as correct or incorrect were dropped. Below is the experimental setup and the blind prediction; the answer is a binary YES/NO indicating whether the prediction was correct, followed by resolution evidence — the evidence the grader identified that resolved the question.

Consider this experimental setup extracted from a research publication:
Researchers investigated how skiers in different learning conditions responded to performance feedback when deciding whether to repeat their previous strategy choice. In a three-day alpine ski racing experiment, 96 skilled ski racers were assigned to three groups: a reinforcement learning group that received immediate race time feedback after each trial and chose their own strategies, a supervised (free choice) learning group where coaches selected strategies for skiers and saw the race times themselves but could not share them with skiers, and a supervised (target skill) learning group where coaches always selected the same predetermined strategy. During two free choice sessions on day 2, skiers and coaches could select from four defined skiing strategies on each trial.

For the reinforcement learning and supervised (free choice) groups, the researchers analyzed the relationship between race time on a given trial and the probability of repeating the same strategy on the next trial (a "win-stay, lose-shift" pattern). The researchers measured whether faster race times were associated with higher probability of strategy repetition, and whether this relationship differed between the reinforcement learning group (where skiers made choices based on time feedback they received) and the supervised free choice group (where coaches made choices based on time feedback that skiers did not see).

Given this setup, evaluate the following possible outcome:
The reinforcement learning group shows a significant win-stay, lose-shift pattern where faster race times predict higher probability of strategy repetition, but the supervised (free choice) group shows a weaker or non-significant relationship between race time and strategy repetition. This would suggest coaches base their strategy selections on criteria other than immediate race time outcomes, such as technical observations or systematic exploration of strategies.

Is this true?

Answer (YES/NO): NO